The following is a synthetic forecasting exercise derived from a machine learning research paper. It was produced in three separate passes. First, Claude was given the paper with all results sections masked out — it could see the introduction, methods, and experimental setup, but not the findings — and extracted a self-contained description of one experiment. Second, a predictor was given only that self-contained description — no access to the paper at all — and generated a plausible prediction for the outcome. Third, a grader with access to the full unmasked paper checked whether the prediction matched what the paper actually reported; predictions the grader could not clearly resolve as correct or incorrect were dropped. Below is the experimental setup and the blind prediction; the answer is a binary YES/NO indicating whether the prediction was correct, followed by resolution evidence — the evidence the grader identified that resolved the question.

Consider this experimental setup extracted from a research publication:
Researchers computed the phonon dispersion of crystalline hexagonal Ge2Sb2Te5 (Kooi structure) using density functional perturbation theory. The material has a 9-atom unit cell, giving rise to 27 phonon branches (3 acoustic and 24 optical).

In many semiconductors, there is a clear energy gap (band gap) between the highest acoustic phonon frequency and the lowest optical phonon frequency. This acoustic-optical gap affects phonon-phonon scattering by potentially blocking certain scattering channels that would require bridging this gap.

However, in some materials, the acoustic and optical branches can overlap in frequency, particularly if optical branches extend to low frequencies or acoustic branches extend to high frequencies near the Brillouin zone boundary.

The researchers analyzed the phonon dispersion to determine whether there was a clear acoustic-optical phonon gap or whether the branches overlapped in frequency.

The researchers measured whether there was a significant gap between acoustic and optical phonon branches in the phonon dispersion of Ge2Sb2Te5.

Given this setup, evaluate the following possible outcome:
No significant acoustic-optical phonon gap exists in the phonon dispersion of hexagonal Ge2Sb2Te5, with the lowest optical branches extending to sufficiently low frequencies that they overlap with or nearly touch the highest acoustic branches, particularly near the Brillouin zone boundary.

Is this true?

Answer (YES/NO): YES